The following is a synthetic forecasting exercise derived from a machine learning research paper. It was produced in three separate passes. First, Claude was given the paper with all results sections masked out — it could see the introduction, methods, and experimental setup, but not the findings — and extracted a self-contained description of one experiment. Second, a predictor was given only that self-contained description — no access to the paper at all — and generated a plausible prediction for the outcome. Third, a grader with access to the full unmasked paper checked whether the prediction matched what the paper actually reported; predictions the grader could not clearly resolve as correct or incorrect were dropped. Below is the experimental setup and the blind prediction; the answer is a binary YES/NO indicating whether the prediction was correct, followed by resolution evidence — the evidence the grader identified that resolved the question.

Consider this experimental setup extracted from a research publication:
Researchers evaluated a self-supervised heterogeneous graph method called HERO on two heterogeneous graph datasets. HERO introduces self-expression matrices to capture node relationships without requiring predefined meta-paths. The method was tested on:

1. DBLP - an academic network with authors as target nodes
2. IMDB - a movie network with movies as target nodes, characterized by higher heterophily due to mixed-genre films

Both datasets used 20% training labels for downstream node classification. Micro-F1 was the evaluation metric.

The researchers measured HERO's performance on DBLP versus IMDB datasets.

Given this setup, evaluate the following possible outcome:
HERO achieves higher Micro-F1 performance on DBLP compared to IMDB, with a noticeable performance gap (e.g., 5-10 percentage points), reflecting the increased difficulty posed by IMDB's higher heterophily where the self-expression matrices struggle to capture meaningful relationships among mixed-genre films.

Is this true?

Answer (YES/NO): NO